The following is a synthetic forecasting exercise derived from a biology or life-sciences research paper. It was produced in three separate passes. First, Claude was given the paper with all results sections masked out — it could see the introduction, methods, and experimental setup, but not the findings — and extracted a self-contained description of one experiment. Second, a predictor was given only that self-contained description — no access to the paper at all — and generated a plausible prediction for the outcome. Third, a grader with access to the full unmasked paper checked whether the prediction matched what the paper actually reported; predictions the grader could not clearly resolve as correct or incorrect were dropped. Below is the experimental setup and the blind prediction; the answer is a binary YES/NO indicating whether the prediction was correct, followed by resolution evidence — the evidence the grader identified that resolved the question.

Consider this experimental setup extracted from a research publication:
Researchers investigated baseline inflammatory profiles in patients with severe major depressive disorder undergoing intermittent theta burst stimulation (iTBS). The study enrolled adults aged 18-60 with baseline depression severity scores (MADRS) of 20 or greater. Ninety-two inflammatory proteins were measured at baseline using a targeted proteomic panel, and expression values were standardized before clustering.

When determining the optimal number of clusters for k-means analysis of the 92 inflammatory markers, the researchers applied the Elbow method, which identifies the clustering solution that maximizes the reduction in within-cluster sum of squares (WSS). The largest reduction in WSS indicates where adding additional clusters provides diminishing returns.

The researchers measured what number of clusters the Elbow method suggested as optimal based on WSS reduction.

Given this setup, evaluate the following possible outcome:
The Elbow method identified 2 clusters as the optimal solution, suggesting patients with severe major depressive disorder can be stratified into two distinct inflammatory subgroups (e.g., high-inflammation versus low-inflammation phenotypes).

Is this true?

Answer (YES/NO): YES